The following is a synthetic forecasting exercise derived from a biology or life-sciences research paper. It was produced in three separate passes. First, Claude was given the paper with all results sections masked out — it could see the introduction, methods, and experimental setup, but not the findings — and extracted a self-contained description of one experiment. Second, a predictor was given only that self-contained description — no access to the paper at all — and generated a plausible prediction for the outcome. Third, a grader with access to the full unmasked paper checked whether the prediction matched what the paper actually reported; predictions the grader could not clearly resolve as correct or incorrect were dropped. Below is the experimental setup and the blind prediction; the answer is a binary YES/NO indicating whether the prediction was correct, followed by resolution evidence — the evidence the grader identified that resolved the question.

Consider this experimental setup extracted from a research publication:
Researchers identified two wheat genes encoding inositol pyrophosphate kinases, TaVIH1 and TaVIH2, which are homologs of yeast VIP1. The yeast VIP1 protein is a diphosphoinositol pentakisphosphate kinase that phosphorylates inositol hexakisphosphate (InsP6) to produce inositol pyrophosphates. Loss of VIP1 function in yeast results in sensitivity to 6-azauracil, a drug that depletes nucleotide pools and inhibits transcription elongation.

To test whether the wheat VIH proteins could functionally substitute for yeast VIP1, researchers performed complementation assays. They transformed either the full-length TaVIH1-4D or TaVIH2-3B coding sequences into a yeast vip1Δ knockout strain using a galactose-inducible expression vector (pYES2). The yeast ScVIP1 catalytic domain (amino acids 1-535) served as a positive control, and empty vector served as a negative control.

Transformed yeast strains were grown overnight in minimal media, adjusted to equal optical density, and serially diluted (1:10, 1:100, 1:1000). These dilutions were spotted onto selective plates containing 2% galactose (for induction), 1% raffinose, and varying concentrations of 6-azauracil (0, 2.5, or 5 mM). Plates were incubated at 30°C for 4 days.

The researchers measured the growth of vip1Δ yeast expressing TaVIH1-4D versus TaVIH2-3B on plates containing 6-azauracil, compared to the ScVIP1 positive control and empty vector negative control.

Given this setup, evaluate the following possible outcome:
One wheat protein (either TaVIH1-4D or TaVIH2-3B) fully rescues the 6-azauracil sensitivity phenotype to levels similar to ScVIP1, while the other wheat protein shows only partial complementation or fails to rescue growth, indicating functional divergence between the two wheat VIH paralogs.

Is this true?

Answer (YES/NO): YES